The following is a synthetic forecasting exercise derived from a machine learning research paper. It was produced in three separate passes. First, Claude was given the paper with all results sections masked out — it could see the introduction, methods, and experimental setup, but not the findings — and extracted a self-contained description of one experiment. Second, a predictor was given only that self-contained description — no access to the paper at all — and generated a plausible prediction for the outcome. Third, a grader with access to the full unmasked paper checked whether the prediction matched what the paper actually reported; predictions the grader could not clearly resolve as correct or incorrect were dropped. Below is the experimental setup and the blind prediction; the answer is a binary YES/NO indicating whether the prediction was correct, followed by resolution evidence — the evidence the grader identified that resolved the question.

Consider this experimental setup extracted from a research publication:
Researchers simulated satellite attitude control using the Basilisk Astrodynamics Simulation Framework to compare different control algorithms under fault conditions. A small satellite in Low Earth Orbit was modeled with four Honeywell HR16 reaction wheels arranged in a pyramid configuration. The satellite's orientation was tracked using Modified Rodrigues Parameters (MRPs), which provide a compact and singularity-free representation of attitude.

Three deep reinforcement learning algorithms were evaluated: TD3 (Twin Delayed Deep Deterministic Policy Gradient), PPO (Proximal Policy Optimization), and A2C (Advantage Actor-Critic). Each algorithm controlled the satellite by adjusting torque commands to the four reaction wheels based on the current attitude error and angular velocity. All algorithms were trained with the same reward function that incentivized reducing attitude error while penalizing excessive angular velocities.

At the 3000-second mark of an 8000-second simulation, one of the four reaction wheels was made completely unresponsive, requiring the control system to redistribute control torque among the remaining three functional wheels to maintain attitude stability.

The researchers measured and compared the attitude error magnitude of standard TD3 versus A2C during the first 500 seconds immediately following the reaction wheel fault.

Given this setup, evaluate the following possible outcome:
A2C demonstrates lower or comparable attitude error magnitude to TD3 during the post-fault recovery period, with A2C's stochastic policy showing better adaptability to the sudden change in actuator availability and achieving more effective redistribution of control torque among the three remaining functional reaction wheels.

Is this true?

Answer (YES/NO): NO